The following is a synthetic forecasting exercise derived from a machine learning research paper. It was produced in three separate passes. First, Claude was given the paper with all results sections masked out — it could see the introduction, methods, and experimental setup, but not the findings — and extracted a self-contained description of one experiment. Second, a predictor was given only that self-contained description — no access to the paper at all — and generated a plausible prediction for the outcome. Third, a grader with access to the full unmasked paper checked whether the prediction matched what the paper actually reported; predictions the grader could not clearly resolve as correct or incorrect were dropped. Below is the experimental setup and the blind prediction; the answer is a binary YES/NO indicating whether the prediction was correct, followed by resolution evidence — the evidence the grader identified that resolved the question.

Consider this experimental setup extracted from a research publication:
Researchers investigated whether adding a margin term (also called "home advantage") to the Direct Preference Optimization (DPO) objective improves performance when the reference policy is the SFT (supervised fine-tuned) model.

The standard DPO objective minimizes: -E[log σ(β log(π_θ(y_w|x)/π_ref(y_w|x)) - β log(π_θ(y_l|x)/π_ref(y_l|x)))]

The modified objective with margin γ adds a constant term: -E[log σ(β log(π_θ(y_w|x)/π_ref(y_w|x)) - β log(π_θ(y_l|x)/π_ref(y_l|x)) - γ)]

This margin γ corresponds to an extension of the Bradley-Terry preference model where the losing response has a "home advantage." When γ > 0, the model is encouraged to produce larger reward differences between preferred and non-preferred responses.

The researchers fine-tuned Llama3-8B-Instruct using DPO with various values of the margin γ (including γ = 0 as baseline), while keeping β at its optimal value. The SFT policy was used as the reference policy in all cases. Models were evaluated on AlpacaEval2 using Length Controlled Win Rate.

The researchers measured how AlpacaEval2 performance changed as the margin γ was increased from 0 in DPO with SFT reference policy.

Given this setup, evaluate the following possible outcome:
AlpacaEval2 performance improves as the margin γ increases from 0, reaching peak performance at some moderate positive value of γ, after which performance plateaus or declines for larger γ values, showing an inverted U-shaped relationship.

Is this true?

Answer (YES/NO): NO